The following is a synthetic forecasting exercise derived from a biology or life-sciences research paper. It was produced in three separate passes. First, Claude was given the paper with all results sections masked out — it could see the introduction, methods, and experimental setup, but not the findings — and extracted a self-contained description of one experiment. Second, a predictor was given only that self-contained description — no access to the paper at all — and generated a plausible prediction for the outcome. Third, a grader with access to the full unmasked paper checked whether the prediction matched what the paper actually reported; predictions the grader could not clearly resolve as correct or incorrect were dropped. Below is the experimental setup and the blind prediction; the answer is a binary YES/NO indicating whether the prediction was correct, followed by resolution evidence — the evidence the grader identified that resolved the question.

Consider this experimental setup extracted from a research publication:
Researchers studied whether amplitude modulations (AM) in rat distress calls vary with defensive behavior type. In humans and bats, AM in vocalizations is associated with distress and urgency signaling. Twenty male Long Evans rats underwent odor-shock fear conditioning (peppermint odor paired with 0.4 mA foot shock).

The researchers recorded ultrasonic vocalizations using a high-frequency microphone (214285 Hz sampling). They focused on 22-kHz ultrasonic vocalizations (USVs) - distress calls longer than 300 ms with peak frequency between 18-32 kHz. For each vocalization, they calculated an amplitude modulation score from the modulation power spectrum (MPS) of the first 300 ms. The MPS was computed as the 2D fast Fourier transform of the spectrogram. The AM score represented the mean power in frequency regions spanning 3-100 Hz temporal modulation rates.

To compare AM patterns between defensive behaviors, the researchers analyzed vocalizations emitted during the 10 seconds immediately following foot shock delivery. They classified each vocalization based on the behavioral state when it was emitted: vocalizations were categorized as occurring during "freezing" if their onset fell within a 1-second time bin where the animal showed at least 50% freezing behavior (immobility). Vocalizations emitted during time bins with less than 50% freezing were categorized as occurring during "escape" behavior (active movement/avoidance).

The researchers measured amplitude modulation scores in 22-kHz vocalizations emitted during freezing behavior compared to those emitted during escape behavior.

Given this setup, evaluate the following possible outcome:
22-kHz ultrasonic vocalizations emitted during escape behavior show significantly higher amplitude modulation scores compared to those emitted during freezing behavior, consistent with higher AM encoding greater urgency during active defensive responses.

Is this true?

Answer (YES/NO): YES